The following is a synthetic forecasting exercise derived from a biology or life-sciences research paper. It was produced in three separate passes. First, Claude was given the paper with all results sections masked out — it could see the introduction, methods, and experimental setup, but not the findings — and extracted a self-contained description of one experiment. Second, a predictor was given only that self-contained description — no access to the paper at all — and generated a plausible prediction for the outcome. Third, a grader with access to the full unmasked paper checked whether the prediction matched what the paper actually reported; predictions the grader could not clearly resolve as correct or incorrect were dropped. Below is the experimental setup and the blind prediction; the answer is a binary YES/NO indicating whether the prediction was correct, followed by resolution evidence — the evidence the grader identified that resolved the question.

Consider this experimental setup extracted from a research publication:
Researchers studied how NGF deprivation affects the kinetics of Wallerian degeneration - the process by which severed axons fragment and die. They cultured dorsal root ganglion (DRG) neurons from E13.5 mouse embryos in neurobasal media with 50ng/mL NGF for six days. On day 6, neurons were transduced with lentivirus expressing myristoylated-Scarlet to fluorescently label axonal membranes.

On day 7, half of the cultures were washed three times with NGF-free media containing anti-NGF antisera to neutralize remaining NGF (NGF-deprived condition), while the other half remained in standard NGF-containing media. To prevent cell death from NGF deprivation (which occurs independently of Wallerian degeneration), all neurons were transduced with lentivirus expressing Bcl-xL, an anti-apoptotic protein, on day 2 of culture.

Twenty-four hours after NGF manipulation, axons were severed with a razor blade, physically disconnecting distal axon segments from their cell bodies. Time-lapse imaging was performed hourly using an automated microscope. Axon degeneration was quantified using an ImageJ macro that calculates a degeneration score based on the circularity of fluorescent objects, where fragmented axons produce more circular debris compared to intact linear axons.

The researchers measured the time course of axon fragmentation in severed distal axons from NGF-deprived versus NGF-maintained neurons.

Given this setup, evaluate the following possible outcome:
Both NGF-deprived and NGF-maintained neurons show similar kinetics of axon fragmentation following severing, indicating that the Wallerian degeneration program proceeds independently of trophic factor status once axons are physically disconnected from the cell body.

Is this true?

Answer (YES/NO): NO